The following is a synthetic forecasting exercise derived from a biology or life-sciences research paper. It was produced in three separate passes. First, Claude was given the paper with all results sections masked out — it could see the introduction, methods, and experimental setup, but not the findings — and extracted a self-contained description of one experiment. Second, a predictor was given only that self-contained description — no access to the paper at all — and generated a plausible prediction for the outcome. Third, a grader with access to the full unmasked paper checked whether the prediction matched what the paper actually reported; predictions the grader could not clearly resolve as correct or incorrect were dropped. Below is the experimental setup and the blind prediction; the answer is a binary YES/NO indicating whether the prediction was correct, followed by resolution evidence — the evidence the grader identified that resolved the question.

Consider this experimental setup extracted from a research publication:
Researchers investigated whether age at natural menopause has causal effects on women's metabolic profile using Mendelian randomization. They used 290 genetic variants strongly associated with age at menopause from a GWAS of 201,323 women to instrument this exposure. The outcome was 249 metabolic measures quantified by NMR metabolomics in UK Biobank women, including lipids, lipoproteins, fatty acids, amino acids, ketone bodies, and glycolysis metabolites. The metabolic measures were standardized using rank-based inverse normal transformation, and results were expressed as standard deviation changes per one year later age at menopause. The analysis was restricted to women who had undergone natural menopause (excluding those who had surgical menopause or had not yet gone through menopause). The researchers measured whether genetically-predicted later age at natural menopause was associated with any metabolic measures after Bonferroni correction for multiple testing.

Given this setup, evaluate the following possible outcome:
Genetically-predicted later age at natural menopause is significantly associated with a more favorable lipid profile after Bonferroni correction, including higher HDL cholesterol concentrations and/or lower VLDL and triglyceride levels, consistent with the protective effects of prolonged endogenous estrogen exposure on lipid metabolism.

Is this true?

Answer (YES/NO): NO